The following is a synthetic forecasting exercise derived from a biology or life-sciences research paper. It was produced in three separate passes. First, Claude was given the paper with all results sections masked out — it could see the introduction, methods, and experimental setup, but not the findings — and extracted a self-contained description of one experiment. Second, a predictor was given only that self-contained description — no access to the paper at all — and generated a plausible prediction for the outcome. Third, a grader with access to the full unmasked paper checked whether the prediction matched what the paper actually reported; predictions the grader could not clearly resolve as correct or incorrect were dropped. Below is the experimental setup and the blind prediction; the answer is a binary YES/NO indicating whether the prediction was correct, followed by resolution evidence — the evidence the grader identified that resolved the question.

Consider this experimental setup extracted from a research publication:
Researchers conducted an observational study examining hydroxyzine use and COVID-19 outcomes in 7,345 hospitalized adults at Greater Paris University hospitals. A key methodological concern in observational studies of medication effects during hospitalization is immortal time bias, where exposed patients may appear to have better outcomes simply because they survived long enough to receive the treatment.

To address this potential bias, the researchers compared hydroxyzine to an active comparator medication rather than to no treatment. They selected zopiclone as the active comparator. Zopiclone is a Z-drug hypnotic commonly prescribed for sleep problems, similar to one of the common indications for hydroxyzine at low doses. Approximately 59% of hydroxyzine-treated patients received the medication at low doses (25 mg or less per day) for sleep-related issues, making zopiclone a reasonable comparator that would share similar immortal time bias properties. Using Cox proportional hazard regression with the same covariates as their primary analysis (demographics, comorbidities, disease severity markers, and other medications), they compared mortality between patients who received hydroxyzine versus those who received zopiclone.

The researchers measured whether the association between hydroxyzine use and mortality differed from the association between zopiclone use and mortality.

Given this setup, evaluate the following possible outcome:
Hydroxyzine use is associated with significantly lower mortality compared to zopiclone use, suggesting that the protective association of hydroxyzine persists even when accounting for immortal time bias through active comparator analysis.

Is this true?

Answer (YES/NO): YES